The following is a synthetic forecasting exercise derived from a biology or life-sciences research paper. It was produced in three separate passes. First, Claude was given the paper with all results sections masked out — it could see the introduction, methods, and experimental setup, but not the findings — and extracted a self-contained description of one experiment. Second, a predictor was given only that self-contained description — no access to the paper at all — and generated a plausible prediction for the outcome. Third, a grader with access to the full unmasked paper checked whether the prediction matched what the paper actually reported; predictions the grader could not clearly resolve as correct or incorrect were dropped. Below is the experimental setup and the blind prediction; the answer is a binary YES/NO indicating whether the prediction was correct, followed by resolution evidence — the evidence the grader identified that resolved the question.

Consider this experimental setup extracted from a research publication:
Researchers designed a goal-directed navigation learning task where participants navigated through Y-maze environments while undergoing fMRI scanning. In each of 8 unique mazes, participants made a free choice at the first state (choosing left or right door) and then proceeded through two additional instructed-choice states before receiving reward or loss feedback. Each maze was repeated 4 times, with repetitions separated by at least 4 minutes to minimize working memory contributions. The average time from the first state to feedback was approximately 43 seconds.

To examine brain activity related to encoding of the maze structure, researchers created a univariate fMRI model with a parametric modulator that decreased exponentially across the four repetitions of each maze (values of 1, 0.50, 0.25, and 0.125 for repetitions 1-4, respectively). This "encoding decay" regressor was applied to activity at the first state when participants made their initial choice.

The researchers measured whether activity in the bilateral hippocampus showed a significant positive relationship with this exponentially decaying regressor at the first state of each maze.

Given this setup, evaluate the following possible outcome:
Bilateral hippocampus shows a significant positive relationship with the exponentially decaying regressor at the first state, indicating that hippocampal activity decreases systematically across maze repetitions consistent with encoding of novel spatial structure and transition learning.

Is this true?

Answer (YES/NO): YES